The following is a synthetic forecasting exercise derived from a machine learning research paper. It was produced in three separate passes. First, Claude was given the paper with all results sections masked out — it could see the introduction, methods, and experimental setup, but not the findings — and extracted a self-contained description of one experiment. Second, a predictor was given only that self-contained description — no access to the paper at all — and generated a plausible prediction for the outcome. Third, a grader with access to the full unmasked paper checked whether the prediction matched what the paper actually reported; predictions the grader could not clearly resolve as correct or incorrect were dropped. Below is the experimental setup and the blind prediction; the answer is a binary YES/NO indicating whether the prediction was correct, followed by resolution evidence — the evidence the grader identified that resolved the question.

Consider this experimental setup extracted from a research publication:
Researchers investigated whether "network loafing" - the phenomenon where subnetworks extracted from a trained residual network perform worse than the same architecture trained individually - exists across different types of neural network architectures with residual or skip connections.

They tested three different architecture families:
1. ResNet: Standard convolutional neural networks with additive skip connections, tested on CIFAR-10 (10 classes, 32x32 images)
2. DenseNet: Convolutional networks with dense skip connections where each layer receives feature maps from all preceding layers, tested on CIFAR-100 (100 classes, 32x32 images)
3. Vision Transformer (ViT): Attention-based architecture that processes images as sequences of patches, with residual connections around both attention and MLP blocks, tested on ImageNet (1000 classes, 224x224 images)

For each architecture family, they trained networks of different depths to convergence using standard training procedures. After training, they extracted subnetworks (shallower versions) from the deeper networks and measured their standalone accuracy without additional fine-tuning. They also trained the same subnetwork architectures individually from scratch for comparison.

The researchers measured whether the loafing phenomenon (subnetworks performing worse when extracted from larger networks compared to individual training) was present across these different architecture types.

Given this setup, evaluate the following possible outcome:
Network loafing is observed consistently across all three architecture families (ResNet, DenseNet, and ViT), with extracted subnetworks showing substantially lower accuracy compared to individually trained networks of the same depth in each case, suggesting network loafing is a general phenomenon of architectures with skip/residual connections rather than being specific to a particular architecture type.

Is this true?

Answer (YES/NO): YES